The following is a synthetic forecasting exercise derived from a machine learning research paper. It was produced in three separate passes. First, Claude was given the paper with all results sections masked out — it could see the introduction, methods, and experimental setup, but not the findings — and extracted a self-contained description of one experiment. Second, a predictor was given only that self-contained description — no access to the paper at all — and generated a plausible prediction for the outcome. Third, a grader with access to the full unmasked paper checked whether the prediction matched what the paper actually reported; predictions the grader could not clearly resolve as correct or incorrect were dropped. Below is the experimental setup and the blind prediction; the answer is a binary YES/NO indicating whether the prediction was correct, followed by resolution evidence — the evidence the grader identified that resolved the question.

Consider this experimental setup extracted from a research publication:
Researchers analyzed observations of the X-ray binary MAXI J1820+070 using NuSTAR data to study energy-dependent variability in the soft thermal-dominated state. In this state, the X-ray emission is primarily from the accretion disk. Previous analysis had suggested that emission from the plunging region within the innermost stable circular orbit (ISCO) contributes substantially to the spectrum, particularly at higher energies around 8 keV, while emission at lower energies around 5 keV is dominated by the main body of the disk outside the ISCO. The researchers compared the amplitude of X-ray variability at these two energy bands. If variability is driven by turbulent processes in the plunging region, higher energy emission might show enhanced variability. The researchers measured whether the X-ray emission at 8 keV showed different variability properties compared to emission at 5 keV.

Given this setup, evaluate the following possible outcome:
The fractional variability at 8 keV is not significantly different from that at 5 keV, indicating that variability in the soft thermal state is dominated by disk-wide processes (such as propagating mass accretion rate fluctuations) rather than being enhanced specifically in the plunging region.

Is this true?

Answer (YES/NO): NO